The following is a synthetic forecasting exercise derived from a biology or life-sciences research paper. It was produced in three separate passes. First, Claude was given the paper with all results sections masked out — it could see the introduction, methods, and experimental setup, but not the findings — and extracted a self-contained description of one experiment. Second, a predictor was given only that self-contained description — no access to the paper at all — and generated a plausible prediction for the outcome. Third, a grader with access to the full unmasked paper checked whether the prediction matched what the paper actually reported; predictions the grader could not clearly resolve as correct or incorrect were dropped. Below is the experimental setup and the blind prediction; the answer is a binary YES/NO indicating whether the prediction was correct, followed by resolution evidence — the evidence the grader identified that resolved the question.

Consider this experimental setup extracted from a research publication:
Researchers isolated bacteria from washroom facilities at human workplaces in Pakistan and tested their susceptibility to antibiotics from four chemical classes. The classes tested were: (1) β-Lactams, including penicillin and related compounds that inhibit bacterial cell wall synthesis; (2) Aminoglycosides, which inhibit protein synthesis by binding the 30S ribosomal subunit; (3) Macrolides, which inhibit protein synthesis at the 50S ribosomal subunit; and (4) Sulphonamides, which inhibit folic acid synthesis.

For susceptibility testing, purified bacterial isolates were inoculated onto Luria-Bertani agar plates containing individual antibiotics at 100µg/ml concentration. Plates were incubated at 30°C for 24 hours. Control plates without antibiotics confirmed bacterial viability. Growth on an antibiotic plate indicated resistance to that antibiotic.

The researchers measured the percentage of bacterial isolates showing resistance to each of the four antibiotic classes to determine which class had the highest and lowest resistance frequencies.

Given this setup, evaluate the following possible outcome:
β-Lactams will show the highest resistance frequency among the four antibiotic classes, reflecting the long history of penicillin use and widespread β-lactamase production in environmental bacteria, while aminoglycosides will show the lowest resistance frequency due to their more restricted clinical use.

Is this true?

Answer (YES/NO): NO